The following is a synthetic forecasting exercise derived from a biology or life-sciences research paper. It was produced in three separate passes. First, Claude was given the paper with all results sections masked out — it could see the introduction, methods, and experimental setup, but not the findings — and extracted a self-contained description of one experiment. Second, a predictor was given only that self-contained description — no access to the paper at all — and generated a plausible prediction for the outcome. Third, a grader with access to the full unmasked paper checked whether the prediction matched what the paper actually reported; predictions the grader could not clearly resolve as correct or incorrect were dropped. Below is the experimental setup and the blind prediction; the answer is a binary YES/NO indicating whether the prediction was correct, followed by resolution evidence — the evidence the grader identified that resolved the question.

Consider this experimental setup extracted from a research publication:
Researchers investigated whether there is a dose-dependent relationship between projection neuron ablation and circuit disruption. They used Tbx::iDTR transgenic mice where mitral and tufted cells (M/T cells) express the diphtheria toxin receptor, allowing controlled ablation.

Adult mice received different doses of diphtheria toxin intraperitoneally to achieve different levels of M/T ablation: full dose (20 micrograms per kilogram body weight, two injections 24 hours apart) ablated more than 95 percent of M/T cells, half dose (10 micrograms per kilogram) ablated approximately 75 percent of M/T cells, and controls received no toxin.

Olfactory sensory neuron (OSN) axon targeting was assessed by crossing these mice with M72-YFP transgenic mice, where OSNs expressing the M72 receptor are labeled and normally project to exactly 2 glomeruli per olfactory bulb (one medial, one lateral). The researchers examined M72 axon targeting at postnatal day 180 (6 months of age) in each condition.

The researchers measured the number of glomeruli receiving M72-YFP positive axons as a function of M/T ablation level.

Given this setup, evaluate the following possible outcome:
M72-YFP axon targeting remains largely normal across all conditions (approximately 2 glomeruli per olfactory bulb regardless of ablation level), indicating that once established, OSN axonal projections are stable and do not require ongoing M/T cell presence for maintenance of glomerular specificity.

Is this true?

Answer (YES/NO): NO